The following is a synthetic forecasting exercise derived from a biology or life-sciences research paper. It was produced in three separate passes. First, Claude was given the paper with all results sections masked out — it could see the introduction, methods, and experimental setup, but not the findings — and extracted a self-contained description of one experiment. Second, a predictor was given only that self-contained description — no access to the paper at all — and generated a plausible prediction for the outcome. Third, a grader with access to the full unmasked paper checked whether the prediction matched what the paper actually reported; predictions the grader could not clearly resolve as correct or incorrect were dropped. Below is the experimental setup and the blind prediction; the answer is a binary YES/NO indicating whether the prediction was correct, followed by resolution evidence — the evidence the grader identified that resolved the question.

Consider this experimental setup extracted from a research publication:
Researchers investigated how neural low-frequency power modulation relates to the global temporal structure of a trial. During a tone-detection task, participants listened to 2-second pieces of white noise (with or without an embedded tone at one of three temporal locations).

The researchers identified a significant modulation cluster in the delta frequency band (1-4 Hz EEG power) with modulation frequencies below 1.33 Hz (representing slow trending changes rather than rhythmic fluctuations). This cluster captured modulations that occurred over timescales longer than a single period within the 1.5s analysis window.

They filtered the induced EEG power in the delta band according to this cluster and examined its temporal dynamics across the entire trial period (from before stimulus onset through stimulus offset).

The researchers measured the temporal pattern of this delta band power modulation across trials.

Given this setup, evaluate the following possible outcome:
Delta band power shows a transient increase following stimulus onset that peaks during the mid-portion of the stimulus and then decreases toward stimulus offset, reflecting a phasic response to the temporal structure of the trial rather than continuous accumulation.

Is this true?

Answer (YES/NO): NO